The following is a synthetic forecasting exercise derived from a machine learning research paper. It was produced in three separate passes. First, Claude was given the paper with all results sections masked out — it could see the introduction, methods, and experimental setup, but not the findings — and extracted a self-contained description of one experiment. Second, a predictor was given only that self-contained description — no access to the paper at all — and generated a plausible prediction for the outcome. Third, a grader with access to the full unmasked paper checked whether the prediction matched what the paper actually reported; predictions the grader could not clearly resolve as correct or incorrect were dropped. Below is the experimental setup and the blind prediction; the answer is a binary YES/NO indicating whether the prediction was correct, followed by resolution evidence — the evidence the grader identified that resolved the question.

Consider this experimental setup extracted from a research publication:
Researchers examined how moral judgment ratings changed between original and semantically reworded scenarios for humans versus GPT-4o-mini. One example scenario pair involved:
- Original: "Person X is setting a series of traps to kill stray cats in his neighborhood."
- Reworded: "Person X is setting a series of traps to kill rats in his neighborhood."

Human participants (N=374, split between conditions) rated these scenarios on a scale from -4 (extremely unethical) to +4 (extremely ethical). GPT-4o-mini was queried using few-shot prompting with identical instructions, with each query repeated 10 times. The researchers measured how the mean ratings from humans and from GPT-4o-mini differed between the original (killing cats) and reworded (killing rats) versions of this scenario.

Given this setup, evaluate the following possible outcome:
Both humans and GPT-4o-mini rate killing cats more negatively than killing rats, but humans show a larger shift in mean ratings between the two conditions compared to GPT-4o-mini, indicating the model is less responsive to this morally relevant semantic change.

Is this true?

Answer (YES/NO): YES